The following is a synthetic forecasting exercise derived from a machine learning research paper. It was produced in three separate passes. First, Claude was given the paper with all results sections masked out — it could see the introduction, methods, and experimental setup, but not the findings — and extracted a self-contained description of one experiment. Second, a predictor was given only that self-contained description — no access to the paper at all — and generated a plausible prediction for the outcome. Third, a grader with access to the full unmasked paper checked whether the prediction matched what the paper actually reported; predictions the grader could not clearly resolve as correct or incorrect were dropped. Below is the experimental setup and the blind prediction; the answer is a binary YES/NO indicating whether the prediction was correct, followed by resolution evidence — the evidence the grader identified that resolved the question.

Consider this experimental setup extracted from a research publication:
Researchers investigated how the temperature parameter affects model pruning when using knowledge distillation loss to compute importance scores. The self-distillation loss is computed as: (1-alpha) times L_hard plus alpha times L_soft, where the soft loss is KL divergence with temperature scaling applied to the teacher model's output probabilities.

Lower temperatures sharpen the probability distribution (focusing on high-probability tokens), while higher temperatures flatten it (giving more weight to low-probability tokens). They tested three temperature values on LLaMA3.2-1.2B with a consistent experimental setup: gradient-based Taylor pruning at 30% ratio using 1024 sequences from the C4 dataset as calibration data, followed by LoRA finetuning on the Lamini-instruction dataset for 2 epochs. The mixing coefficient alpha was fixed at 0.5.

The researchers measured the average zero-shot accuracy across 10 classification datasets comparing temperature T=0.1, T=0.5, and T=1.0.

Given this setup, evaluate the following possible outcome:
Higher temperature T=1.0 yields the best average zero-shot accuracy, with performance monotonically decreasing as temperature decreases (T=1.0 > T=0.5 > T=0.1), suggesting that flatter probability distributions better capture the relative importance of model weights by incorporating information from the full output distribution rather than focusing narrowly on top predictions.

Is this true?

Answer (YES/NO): NO